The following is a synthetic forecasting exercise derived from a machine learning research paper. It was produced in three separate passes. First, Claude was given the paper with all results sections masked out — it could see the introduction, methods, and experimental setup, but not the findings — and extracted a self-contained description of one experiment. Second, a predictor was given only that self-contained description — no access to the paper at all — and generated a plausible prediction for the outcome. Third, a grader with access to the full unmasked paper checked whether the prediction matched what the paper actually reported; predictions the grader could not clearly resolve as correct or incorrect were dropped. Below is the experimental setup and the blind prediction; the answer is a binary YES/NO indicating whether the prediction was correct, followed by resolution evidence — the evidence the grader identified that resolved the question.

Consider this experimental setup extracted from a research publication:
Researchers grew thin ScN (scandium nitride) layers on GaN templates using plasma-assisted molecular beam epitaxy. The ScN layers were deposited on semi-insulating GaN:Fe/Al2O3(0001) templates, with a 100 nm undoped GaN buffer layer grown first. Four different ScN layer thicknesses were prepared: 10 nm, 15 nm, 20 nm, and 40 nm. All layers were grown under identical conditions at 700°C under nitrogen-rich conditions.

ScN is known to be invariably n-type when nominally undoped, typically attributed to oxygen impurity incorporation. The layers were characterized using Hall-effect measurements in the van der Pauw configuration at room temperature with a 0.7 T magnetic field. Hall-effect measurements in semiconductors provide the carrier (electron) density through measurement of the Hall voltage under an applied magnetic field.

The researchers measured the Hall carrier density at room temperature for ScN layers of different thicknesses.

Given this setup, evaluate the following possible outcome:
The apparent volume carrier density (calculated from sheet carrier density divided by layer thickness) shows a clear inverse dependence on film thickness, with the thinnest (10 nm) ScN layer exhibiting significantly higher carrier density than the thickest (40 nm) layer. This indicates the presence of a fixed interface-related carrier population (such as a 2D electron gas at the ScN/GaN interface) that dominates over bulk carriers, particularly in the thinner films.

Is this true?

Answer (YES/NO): NO